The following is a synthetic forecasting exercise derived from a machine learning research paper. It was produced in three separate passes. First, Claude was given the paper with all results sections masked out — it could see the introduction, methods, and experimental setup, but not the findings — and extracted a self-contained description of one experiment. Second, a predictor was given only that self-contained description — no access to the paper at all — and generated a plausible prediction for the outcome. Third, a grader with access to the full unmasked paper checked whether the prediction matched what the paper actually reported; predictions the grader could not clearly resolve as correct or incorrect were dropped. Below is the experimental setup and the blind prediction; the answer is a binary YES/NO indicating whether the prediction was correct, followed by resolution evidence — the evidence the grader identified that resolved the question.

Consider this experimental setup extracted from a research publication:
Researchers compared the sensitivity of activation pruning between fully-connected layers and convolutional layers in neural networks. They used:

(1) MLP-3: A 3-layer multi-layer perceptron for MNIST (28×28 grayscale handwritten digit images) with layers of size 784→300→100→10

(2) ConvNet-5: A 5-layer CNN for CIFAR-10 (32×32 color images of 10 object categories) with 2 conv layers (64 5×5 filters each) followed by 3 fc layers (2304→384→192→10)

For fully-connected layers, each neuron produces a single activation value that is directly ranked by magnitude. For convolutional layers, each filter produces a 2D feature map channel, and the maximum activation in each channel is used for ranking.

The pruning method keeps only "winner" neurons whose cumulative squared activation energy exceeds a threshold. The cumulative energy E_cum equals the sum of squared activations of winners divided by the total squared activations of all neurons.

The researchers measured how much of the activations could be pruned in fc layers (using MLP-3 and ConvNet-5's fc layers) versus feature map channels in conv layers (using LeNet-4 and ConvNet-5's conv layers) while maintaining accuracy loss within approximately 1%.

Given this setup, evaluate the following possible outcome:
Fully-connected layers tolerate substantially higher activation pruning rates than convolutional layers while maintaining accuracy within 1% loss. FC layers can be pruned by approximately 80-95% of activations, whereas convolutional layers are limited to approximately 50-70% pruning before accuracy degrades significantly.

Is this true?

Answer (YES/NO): NO